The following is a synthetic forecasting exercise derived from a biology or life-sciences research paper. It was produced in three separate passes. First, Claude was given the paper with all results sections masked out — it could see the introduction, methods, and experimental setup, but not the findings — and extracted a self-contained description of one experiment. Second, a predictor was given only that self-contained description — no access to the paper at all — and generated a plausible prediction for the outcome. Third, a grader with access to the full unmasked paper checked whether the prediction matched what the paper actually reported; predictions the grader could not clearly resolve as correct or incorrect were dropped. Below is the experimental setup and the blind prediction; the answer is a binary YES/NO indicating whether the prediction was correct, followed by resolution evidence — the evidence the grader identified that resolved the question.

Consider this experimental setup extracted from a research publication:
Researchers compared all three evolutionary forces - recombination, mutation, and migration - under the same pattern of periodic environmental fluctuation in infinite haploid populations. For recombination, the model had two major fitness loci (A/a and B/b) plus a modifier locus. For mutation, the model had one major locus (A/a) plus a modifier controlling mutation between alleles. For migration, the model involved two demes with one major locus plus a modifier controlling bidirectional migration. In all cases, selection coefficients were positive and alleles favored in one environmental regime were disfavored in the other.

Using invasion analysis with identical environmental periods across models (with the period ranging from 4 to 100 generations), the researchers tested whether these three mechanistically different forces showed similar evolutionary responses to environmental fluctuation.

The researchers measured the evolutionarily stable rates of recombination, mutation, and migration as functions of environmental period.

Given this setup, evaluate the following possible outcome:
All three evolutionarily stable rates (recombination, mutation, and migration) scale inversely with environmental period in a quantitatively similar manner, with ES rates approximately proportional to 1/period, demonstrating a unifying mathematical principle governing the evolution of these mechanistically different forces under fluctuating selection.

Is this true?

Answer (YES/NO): NO